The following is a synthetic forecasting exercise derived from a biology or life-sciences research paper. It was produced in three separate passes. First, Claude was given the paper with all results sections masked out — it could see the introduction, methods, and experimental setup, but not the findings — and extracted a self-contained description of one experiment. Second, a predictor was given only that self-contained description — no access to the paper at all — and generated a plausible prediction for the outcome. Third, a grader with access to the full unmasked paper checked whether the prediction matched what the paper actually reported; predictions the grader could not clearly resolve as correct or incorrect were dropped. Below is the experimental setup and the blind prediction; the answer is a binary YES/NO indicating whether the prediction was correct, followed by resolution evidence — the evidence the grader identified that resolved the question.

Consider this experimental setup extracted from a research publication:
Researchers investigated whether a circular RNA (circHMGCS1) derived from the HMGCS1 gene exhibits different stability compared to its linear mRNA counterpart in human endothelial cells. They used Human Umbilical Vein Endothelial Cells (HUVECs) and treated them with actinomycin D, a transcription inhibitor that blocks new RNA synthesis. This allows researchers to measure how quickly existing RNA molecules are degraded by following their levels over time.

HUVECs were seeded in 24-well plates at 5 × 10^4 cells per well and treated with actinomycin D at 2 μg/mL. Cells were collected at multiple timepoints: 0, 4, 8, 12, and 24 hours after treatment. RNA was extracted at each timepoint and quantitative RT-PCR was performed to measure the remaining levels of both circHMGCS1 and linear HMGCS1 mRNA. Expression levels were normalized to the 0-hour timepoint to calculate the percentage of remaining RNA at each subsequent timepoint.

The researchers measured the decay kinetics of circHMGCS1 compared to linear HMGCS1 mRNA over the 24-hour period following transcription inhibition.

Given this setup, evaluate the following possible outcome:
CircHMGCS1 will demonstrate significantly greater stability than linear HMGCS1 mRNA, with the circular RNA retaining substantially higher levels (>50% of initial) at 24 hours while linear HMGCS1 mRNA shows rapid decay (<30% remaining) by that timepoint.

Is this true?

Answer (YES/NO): YES